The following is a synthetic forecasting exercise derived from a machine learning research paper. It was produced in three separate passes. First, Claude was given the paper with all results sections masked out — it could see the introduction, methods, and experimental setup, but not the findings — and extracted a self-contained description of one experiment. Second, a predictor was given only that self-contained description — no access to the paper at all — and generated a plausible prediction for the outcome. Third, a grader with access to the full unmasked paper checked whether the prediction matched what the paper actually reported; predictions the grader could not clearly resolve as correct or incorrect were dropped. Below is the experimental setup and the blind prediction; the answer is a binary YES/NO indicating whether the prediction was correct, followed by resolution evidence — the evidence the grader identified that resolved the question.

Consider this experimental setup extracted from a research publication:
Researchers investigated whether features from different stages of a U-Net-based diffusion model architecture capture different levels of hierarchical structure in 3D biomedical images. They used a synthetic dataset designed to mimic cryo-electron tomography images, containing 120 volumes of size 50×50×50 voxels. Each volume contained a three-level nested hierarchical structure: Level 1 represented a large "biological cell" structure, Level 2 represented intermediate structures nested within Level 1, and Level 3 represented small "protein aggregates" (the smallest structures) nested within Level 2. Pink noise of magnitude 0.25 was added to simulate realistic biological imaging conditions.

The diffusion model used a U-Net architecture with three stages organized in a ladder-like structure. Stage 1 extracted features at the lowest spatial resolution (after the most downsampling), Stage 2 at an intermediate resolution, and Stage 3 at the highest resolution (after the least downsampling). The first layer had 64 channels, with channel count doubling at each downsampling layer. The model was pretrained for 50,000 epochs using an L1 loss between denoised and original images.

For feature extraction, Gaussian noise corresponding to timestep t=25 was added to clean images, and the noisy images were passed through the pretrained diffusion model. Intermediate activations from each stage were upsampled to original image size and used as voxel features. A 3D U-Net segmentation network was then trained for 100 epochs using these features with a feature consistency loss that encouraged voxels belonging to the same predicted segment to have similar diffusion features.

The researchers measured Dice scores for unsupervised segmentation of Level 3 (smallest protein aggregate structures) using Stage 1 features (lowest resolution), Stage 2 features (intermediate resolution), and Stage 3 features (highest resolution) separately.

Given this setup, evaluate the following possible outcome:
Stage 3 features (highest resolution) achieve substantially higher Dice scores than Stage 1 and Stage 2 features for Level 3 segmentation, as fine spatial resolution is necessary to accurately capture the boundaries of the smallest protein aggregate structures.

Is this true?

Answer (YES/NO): YES